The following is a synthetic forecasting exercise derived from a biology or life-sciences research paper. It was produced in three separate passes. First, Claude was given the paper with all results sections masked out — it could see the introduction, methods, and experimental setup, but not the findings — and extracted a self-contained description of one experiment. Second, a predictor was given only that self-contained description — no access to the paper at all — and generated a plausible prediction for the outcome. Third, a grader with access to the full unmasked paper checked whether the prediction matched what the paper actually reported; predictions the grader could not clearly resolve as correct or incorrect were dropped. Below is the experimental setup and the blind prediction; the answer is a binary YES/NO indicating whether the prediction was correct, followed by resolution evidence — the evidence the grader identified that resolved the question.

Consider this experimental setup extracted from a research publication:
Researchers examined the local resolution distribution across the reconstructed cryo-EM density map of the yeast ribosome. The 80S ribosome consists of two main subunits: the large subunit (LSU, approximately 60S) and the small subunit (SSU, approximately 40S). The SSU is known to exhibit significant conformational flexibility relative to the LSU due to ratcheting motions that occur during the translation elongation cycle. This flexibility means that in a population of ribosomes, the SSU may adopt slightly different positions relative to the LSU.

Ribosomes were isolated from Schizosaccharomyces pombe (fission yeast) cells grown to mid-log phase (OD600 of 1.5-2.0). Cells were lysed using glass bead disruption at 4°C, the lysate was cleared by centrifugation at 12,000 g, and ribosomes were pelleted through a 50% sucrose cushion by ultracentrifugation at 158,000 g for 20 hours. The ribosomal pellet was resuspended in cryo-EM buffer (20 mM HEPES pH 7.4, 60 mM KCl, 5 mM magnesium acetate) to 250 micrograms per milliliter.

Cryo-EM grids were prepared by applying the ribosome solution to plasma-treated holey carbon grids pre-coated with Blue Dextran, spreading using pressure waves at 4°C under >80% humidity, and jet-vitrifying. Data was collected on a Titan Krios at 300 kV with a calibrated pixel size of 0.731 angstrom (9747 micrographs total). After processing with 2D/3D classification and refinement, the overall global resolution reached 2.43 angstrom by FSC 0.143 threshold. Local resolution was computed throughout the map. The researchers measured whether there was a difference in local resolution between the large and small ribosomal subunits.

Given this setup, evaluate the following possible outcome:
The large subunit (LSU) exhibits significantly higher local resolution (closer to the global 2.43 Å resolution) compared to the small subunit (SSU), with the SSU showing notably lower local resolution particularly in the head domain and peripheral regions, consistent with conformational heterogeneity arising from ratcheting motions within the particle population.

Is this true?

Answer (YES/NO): YES